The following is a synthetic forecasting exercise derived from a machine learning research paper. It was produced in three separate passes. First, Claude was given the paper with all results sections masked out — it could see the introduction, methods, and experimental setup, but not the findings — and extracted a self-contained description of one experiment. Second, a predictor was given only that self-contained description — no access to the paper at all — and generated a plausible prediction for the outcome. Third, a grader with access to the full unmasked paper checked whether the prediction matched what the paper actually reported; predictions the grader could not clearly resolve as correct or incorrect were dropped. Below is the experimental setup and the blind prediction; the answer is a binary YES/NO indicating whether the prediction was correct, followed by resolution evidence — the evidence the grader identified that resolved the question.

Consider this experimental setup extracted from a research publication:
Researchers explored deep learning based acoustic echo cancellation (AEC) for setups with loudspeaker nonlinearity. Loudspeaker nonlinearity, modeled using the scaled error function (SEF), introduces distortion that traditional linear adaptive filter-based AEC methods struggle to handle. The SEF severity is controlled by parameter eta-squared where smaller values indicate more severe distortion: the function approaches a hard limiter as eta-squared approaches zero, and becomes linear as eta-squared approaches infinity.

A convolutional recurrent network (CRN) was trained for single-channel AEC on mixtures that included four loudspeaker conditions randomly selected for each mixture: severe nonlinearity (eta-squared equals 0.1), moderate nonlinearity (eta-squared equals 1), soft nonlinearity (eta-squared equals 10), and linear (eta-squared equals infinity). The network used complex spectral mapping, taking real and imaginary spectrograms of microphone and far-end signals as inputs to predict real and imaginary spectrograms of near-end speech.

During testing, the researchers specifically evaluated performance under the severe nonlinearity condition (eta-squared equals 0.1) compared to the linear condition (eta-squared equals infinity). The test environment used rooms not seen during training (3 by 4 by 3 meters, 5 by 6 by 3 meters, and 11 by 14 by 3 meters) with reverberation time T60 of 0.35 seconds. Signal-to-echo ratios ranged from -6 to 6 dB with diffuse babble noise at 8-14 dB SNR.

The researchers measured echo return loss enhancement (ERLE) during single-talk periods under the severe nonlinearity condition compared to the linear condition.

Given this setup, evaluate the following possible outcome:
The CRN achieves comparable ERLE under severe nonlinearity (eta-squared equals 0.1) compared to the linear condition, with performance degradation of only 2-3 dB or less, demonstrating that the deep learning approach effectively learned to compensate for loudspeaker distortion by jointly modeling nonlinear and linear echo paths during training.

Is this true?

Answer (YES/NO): YES